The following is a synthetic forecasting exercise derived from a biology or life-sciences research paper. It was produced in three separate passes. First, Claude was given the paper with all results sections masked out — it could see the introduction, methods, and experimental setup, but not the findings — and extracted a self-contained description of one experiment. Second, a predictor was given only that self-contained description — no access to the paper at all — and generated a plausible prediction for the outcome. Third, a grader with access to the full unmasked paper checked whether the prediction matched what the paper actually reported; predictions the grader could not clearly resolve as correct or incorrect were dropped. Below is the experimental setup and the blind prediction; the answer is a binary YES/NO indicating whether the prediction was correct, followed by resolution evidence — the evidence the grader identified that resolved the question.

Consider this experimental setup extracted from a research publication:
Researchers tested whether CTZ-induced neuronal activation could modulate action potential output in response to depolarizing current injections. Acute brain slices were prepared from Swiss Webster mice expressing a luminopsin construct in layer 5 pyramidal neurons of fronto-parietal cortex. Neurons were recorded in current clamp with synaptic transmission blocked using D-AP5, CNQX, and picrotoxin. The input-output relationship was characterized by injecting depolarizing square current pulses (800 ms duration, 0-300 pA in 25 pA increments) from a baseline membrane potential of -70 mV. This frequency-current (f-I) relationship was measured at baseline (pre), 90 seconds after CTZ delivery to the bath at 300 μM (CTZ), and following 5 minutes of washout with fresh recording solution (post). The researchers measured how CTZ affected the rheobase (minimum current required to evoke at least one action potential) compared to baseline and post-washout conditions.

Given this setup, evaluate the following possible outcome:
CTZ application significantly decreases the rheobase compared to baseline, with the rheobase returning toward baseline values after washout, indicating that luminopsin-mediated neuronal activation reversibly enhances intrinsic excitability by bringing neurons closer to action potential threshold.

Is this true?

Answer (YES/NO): YES